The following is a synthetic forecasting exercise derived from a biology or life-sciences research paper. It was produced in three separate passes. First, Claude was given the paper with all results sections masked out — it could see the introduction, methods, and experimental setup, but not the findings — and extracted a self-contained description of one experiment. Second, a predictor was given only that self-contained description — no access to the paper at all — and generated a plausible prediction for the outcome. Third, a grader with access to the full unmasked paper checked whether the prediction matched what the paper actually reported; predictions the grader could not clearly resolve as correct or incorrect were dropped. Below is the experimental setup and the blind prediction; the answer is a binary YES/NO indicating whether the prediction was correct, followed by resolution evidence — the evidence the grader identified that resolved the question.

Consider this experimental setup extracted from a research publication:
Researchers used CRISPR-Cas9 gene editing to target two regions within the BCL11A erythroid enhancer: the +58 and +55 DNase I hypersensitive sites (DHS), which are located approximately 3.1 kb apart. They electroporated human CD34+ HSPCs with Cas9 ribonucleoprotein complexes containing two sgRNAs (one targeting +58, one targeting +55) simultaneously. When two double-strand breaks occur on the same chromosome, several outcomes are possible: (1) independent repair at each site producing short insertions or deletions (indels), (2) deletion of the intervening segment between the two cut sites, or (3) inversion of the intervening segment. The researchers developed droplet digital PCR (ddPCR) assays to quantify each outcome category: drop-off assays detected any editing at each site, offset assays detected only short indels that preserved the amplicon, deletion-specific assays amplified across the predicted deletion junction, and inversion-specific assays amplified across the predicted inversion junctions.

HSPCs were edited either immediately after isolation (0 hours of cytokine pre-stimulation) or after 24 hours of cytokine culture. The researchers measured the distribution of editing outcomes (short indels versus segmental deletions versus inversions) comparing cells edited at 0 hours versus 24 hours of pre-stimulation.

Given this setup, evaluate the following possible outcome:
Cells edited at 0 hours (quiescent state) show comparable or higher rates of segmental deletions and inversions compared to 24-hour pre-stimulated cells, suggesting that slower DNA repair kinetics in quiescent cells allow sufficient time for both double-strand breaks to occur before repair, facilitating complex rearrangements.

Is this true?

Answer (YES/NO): YES